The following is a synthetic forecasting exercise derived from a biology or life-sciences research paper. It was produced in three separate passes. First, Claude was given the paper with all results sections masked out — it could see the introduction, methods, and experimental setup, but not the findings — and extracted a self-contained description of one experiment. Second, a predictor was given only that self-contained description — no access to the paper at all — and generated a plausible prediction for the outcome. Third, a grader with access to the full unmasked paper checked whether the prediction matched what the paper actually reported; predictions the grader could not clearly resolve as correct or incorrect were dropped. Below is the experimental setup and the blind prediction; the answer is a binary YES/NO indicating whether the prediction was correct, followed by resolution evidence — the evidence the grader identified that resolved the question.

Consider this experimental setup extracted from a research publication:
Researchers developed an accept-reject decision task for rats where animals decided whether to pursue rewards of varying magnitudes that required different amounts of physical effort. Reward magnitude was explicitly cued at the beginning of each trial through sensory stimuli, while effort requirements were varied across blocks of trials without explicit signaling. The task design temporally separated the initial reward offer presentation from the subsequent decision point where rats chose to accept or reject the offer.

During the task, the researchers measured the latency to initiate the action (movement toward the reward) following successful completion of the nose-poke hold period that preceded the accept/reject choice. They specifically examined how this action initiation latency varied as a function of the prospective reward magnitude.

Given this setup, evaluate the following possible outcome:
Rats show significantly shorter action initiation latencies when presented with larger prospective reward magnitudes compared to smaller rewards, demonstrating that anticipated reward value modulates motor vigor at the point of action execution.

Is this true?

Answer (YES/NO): NO